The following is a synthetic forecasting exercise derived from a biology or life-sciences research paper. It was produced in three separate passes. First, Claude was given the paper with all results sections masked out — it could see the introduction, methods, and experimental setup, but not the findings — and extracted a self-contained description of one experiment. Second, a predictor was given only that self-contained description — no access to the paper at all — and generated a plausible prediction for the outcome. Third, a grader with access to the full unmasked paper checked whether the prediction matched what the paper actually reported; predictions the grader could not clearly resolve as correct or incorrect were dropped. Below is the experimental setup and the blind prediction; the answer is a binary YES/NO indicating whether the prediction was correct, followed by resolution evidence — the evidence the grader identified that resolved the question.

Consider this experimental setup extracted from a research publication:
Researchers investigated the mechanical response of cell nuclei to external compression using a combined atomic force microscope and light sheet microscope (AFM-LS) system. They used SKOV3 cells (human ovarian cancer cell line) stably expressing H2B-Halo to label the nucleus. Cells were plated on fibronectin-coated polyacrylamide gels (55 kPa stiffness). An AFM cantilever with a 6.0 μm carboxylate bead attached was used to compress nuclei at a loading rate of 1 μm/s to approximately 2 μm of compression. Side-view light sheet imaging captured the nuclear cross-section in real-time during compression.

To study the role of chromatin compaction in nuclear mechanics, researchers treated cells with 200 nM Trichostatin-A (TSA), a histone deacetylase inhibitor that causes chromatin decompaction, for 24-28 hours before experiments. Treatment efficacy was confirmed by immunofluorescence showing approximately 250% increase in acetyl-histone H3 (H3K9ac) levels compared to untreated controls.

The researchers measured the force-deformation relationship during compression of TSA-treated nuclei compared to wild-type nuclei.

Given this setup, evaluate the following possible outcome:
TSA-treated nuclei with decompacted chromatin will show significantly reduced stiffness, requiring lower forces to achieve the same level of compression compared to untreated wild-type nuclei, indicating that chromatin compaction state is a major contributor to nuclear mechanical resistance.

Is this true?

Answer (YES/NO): YES